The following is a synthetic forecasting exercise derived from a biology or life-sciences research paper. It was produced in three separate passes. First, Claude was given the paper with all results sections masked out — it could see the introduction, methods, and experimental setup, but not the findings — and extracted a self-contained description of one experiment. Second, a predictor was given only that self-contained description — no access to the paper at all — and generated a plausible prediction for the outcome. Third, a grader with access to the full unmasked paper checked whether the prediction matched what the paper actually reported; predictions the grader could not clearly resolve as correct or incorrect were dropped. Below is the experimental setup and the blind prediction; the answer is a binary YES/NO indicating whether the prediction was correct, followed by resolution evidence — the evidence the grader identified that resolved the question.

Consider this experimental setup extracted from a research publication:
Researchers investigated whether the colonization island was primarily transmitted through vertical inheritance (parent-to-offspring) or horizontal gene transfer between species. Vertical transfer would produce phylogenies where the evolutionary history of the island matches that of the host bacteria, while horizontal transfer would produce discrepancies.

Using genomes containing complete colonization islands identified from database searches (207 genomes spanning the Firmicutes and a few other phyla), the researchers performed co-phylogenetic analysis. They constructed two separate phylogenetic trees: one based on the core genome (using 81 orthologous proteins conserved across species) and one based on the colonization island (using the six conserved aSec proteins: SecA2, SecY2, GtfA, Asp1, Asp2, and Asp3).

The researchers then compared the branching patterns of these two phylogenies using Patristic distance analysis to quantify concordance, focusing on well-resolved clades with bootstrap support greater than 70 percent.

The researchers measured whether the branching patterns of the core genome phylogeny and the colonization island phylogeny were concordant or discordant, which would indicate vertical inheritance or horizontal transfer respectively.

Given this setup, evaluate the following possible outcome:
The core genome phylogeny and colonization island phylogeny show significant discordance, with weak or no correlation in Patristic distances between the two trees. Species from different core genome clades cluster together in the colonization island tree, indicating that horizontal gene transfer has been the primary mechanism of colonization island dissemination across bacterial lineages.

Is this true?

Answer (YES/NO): NO